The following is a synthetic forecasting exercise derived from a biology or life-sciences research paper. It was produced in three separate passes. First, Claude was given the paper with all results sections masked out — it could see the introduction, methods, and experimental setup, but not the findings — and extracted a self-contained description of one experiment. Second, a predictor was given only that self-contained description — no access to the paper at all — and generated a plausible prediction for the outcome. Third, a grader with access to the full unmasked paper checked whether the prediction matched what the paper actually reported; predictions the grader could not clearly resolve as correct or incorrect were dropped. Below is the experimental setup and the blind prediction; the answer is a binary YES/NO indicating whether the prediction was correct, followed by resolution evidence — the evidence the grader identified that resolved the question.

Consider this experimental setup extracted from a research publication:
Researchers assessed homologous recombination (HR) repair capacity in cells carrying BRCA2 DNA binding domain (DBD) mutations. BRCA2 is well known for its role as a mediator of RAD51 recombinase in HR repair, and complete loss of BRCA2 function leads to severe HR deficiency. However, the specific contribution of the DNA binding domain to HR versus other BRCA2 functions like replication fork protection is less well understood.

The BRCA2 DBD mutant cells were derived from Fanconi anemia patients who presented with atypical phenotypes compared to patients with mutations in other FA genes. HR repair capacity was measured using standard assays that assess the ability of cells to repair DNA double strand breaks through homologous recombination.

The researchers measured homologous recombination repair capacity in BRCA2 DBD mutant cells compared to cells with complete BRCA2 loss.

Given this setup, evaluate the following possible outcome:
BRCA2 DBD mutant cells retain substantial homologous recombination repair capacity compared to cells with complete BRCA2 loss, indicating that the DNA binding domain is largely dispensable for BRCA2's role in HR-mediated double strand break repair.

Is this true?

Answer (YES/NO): YES